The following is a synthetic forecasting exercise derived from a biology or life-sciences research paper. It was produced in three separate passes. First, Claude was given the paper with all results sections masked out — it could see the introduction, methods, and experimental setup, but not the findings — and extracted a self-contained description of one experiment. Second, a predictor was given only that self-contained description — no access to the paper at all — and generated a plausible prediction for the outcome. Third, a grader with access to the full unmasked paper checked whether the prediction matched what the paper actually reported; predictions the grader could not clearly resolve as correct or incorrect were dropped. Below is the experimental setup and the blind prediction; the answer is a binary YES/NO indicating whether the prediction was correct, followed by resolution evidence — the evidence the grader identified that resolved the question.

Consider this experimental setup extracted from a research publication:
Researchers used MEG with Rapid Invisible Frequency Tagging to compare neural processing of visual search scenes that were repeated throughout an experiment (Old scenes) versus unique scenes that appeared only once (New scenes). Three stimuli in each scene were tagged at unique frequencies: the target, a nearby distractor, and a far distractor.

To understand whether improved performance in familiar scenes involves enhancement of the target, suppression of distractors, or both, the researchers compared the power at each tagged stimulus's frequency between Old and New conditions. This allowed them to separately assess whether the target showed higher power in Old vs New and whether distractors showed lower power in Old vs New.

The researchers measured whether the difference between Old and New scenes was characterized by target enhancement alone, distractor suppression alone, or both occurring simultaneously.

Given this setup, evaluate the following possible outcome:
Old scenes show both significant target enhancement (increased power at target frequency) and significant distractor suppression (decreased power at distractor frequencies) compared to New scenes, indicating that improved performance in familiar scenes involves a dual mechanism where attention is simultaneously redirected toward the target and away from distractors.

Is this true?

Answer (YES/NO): NO